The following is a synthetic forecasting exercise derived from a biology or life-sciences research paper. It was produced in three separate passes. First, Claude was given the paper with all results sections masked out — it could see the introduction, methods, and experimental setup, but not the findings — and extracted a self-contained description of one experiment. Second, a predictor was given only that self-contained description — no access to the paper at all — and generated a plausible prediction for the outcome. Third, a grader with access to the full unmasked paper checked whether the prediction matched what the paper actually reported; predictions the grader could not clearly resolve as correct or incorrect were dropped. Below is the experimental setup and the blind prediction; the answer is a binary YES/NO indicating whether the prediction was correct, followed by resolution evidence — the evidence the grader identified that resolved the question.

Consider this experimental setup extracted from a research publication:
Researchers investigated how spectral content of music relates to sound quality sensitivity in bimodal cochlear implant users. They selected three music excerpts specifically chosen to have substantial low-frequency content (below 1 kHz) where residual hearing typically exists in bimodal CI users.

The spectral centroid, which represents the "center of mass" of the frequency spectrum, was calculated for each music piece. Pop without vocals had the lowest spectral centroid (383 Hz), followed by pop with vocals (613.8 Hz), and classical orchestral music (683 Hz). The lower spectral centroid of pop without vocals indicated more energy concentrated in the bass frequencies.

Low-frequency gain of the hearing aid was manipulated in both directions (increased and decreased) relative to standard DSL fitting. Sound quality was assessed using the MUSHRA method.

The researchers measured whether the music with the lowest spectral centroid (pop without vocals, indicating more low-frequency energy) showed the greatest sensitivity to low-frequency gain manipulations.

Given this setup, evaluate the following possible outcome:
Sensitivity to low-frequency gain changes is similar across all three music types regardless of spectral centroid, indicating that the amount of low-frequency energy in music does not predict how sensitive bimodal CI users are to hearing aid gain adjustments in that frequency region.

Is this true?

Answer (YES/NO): NO